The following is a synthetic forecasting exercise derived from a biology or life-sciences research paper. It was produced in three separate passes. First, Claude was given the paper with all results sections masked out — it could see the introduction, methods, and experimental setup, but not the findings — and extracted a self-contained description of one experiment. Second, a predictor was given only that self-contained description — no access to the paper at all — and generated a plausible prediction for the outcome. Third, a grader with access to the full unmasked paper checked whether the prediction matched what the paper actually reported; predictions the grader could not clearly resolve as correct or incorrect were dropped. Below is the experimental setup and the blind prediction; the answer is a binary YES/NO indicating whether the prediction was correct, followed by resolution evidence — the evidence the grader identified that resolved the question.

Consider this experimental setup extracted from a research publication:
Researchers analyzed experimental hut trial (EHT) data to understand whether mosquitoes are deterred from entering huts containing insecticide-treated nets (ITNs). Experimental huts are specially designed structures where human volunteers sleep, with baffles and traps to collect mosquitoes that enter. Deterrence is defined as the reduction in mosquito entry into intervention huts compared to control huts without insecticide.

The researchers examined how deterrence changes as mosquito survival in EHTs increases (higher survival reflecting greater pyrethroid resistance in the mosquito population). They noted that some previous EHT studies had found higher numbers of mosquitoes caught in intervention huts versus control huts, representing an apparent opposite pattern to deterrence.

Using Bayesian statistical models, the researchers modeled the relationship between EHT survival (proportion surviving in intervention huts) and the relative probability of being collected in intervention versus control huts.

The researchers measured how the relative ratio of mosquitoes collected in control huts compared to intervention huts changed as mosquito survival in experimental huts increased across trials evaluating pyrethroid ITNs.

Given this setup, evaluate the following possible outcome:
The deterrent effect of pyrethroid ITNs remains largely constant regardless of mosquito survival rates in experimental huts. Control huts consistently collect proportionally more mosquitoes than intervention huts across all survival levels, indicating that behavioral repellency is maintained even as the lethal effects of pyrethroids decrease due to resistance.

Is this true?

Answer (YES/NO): NO